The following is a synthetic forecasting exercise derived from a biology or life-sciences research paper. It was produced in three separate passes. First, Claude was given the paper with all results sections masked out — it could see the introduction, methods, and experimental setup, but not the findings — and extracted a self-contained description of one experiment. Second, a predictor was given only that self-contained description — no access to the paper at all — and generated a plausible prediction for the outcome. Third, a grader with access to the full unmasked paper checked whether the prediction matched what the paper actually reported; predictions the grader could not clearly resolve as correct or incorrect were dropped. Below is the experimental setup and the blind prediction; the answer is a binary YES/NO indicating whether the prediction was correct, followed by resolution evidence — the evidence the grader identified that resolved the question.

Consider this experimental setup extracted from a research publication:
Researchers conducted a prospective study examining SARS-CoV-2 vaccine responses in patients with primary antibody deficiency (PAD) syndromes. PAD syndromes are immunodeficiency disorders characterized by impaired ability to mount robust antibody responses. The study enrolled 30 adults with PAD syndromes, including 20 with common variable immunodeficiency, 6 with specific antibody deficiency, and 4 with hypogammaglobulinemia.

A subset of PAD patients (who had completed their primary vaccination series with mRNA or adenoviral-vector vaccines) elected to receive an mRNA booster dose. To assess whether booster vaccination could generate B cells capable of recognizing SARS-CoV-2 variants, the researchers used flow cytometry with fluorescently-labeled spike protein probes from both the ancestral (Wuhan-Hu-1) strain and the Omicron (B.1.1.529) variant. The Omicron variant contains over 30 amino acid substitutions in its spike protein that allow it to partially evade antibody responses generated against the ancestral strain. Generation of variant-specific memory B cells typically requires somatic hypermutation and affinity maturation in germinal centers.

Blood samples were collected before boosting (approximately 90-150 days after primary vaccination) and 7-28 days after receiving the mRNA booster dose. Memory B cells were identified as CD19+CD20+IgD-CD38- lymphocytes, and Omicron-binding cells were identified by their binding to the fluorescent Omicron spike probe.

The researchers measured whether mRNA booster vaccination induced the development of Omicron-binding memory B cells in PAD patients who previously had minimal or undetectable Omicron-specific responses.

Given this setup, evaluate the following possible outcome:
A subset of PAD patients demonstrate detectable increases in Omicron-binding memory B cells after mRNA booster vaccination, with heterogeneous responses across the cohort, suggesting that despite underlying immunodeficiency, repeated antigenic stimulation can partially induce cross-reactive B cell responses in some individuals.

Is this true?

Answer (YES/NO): NO